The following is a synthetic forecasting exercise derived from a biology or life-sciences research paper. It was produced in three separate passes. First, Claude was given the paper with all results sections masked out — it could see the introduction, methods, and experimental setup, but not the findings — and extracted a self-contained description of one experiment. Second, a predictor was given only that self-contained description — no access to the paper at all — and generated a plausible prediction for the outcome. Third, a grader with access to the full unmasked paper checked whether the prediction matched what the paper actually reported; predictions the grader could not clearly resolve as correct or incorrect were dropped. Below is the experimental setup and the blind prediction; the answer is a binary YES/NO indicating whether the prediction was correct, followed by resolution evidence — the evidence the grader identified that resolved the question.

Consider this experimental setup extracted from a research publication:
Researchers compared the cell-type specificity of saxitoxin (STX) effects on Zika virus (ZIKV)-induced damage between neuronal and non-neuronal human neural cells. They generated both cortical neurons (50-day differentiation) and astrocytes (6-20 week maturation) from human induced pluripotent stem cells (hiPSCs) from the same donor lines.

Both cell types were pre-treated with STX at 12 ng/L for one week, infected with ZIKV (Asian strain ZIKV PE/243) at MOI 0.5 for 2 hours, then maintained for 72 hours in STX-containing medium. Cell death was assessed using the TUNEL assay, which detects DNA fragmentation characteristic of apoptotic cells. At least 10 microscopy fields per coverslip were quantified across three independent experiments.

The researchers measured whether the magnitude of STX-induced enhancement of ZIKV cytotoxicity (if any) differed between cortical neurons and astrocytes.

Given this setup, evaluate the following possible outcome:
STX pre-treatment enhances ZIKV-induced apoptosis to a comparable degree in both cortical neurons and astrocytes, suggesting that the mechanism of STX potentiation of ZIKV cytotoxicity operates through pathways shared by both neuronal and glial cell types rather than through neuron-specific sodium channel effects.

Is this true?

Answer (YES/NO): NO